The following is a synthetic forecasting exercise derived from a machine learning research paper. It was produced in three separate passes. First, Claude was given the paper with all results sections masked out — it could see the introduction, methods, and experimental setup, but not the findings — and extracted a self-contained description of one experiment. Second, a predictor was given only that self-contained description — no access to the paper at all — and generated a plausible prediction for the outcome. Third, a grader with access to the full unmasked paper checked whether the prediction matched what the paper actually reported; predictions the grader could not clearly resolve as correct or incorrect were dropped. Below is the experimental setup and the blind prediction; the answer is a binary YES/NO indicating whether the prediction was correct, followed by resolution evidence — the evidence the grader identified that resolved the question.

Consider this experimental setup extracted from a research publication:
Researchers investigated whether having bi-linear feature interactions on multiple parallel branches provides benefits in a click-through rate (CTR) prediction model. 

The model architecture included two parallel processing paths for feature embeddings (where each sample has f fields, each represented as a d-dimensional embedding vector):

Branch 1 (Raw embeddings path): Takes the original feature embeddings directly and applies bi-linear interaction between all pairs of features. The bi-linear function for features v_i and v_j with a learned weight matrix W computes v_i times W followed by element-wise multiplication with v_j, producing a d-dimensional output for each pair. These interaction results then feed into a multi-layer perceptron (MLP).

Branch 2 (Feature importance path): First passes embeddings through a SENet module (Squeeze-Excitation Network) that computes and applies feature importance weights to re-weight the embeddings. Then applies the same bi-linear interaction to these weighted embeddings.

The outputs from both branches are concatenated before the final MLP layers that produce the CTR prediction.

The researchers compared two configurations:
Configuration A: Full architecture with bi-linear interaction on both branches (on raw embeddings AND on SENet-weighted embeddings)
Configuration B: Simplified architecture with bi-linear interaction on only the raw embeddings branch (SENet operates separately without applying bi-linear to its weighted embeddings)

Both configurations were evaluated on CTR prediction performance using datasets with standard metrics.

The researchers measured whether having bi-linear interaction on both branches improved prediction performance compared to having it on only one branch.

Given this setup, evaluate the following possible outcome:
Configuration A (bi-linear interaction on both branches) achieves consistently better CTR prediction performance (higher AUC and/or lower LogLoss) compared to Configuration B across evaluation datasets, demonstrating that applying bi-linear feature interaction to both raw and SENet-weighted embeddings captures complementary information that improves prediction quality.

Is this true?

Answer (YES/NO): NO